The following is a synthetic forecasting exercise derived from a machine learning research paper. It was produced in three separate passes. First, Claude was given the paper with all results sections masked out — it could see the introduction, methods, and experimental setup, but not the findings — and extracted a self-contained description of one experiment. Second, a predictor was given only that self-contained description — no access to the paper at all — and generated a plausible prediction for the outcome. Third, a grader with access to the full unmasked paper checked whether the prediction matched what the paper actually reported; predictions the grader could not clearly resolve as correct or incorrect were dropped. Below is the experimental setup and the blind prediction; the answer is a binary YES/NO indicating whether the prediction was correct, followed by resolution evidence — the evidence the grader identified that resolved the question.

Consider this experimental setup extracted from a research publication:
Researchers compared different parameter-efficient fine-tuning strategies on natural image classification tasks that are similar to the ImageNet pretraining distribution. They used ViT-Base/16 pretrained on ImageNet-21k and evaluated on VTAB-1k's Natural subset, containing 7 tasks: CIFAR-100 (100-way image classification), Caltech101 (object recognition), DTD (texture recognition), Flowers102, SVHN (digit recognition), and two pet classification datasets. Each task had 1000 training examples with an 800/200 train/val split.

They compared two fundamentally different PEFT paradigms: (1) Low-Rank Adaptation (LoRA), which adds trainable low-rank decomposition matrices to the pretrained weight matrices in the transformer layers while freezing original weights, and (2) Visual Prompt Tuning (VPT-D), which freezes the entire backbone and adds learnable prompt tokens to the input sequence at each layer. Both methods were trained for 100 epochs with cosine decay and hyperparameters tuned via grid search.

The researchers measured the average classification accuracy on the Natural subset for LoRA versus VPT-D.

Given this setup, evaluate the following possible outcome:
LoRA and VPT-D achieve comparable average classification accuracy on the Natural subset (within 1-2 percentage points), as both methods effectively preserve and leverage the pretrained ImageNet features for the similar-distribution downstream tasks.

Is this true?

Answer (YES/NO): YES